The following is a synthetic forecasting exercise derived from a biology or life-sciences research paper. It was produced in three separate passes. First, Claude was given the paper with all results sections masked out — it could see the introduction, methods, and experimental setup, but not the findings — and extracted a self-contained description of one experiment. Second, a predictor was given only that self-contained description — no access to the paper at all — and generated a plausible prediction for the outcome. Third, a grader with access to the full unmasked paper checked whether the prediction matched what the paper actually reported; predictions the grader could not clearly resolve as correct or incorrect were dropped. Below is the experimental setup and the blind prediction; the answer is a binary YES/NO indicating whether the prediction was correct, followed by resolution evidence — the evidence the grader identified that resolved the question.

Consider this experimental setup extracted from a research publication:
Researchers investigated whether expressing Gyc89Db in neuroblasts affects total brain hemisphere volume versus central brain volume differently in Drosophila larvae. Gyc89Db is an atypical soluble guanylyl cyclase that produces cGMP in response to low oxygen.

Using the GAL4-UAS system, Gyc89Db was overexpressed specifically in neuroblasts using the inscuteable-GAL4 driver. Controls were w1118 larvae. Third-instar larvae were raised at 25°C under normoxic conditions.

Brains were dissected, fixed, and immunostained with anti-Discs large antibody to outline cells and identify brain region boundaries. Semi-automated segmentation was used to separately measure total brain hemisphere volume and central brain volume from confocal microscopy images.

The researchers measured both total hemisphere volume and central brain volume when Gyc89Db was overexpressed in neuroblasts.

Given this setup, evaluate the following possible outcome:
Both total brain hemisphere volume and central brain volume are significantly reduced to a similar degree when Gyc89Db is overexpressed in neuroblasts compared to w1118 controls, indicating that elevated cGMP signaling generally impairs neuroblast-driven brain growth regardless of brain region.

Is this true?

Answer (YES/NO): NO